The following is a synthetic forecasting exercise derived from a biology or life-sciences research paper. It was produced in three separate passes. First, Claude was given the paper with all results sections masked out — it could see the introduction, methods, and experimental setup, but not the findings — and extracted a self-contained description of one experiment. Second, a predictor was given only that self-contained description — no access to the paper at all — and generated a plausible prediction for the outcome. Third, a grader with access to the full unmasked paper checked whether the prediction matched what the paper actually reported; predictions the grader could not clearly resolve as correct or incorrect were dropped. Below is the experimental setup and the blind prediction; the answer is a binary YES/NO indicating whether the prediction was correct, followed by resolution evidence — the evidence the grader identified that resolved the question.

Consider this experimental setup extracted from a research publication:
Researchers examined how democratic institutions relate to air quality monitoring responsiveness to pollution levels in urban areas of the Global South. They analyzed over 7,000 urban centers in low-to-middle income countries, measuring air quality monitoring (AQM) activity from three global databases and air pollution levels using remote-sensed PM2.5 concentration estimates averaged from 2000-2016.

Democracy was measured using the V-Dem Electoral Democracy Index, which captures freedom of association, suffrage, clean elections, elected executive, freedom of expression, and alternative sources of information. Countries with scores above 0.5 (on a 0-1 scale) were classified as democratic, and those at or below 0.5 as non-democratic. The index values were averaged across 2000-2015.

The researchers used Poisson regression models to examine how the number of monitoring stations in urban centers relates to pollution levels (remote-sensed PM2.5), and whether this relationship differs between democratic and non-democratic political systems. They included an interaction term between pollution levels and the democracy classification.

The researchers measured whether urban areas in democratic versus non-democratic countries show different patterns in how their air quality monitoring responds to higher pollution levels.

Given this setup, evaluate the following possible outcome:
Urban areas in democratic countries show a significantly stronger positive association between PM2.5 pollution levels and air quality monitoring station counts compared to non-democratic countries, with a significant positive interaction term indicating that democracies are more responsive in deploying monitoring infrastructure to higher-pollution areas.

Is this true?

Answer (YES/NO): YES